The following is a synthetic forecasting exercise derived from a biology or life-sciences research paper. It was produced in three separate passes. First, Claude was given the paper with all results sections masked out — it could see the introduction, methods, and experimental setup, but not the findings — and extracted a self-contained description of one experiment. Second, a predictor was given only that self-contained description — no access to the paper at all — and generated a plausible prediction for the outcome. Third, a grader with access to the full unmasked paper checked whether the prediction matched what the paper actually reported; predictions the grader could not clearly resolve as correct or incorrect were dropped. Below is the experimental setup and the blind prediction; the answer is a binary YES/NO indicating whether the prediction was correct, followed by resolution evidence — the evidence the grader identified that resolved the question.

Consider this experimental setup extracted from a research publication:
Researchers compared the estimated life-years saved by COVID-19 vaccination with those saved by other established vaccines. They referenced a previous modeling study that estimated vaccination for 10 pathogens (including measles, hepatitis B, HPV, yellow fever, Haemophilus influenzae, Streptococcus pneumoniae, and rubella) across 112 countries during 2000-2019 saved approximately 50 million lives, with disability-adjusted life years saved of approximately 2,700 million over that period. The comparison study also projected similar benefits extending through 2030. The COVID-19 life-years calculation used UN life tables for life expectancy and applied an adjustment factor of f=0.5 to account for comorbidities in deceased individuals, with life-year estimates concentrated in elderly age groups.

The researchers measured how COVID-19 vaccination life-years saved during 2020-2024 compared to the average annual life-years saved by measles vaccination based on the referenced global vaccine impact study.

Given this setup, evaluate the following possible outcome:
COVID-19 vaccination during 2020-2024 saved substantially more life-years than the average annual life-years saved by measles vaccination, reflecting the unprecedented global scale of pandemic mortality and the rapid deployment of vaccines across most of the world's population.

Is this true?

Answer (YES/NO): NO